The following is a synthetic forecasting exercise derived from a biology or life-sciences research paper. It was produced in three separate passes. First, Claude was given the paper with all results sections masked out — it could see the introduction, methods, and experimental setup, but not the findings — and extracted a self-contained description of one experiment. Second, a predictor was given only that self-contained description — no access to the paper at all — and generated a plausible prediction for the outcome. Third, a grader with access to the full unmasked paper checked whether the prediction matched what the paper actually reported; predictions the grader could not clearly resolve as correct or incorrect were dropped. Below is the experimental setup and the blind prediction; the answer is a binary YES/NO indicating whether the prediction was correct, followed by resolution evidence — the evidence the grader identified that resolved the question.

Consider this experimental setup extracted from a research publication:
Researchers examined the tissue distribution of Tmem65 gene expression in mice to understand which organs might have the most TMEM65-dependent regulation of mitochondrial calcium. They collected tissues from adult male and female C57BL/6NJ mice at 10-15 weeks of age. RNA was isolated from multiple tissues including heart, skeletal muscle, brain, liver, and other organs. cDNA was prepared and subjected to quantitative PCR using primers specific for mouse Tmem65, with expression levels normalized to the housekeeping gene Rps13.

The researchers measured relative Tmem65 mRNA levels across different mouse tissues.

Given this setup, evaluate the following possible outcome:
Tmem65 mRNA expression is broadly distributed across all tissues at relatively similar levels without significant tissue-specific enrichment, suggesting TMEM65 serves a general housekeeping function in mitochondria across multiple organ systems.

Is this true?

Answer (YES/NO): NO